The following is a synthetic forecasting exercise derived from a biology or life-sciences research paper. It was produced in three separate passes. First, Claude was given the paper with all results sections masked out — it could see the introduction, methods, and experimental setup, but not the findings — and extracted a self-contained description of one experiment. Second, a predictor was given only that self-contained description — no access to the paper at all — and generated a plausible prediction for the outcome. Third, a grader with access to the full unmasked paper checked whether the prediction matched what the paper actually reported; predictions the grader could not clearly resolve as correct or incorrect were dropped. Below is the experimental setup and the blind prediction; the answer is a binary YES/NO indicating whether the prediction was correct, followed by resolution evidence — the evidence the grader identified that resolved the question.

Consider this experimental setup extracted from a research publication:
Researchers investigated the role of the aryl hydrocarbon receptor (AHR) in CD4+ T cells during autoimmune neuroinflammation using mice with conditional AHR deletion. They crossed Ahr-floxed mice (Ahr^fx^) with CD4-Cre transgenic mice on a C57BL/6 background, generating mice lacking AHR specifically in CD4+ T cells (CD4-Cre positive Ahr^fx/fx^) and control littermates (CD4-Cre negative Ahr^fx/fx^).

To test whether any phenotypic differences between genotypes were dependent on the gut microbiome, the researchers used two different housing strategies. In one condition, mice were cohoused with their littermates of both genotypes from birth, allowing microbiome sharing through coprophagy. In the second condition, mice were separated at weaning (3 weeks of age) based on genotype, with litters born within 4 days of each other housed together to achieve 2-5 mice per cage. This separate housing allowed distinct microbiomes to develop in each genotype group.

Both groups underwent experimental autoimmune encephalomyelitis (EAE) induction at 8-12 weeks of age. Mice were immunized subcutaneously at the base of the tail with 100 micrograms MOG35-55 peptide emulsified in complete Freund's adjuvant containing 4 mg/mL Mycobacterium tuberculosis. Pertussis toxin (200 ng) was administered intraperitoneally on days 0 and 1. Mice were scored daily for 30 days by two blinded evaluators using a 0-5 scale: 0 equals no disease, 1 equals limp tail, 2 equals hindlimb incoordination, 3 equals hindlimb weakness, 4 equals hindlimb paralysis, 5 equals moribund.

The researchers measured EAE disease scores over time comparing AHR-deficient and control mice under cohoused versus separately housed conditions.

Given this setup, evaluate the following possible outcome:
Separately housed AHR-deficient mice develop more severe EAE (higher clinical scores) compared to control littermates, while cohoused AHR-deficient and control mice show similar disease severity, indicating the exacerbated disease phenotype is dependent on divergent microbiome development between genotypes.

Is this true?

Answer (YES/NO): NO